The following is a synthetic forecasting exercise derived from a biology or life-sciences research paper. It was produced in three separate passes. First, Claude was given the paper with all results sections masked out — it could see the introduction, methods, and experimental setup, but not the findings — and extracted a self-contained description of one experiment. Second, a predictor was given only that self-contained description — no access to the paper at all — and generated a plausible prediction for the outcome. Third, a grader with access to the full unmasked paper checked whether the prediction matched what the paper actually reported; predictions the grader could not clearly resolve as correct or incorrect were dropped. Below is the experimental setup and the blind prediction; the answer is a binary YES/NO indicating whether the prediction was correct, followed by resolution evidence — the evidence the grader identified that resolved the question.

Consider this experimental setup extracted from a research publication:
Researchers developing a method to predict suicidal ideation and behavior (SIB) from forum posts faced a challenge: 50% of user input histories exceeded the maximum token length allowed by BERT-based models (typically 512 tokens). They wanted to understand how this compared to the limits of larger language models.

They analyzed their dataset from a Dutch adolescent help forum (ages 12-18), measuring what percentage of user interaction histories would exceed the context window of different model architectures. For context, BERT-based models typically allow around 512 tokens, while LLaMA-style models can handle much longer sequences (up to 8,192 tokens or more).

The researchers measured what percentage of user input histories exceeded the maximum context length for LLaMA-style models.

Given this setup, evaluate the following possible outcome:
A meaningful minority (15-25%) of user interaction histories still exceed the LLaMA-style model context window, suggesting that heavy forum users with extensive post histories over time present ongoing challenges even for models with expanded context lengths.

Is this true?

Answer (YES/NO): YES